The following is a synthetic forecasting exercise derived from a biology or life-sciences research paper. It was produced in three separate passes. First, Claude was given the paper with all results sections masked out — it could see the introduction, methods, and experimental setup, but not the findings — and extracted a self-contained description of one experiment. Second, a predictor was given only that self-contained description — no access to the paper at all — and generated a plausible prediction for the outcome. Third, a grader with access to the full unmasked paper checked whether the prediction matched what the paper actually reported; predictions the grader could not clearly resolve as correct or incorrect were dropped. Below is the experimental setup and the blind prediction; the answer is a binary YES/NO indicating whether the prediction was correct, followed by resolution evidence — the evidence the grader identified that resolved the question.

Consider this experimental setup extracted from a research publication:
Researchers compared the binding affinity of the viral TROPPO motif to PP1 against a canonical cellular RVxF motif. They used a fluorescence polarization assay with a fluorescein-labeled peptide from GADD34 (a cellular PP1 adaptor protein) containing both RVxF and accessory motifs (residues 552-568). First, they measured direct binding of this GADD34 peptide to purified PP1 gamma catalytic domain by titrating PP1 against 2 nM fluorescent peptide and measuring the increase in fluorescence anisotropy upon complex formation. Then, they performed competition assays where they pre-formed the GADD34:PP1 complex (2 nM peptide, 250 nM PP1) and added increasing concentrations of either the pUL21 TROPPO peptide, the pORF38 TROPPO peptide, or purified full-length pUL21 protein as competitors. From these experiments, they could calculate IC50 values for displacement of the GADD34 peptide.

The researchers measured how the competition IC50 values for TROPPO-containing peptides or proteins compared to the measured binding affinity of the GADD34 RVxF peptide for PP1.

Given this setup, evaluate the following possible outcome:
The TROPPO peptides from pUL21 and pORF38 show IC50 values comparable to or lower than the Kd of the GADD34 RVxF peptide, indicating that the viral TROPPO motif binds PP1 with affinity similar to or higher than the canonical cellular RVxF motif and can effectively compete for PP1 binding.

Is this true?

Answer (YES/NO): NO